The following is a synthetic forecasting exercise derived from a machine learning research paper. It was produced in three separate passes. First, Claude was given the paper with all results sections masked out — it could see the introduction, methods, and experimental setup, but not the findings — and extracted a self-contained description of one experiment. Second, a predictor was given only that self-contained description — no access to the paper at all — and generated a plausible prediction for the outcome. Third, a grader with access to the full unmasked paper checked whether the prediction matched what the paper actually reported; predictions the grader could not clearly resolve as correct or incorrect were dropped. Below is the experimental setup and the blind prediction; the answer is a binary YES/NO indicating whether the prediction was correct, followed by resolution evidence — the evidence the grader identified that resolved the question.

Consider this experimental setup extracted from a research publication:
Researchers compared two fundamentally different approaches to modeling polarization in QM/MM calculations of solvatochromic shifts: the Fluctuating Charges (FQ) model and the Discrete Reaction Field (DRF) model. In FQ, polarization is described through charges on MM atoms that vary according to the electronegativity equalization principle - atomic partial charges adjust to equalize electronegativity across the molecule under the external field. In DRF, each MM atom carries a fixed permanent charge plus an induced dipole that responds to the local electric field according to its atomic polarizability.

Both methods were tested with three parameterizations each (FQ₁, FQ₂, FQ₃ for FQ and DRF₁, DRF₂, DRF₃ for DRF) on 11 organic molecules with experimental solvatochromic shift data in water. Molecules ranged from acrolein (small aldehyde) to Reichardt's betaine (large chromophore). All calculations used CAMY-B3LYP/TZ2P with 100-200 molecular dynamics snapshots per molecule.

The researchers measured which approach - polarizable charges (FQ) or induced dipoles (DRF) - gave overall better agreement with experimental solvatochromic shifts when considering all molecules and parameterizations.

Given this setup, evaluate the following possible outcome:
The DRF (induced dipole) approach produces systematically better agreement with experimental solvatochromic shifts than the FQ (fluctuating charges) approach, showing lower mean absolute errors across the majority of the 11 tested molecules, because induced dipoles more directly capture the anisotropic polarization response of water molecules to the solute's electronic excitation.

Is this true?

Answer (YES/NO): NO